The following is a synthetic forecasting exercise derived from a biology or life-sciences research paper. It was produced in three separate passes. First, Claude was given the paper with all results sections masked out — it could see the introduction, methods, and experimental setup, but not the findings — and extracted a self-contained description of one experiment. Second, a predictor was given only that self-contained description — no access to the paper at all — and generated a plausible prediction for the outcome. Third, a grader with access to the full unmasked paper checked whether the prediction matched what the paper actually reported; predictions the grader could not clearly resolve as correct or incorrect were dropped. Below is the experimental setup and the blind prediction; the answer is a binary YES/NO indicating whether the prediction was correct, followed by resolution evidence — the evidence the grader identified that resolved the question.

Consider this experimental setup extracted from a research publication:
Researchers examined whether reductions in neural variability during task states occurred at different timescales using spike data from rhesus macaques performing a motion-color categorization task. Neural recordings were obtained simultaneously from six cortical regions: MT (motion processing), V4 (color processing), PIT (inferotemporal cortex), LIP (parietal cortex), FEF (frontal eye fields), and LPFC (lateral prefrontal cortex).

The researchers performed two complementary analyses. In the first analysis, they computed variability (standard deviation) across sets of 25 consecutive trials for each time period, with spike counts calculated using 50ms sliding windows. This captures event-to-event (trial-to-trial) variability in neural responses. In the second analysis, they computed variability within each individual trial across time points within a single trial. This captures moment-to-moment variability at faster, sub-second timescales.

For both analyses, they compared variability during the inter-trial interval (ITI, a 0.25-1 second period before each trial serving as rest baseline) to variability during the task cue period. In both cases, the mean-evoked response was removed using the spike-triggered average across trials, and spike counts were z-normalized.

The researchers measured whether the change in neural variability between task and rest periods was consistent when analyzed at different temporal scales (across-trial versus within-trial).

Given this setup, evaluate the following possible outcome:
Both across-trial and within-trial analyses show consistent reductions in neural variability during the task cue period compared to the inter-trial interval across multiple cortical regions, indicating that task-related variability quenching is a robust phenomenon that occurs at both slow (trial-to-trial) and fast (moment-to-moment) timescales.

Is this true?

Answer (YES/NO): YES